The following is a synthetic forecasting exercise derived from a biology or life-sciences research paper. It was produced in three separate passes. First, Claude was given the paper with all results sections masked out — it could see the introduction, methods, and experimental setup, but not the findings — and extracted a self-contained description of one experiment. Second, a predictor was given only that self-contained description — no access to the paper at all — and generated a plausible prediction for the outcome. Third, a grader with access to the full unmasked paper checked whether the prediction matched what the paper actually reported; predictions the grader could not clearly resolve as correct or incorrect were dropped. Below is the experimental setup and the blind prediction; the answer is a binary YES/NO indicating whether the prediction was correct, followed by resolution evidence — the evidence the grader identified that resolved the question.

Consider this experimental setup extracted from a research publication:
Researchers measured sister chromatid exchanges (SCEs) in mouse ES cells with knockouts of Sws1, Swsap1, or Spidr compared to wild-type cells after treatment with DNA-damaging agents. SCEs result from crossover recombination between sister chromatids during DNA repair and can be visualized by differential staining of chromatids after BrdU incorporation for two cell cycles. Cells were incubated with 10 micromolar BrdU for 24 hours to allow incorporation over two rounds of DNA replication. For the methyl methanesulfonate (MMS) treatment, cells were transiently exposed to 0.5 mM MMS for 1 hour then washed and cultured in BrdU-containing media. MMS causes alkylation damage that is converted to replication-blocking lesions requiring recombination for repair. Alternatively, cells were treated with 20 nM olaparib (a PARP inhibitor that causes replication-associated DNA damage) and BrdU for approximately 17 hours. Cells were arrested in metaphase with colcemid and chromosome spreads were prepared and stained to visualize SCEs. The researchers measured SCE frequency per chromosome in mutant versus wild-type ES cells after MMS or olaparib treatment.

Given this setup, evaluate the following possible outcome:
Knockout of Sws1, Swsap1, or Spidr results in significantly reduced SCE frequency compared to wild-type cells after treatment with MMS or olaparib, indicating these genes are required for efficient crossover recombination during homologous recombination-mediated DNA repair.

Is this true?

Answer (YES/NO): NO